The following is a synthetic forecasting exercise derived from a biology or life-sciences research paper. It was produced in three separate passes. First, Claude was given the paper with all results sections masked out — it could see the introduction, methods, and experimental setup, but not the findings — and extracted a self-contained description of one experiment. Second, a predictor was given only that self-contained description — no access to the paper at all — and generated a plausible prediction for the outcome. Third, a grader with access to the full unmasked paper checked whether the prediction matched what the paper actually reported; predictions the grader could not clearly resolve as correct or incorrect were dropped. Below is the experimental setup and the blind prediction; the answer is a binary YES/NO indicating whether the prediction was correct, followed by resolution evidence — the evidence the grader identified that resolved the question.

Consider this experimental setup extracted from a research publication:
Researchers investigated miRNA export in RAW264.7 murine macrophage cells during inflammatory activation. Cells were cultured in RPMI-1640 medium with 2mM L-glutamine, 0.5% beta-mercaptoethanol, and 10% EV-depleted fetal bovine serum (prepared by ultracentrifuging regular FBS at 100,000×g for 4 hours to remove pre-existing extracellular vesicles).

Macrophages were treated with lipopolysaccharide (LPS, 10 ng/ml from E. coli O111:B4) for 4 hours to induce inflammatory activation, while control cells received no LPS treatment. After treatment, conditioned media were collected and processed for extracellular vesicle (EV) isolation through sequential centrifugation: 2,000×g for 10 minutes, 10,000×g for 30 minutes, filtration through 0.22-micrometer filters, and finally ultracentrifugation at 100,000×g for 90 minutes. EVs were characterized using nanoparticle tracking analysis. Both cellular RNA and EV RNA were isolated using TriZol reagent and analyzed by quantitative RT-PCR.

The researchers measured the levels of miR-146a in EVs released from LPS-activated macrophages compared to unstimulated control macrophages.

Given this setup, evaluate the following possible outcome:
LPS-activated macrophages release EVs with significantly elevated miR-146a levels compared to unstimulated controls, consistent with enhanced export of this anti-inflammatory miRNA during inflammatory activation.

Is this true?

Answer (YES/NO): YES